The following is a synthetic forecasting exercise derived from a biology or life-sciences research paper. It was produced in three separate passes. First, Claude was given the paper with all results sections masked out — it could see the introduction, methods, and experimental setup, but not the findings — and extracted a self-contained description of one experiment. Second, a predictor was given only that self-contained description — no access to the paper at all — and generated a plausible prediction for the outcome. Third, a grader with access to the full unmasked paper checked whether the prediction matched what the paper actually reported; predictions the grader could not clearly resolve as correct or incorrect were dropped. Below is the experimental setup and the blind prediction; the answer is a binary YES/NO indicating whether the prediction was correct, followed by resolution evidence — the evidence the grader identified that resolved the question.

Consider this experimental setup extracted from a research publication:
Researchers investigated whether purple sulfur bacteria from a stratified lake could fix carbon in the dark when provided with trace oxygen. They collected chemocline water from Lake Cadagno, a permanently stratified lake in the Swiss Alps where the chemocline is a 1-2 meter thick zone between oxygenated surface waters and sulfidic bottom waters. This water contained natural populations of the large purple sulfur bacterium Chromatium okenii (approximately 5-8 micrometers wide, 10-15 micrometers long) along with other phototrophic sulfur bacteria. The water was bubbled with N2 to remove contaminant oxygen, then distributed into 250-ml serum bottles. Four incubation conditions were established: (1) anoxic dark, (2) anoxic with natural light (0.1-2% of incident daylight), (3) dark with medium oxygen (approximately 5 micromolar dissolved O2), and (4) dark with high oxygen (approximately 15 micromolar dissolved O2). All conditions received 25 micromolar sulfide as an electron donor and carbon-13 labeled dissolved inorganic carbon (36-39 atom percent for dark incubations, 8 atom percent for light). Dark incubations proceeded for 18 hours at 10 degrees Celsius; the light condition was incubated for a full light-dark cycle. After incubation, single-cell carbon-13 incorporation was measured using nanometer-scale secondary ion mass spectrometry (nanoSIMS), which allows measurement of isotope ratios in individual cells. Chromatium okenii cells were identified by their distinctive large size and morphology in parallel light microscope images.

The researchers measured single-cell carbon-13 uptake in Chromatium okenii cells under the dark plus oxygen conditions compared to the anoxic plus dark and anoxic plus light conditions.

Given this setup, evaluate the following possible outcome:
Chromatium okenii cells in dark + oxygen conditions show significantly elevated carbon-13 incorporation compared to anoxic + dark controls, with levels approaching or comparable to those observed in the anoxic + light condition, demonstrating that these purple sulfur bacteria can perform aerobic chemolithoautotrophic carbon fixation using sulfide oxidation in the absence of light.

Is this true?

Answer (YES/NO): YES